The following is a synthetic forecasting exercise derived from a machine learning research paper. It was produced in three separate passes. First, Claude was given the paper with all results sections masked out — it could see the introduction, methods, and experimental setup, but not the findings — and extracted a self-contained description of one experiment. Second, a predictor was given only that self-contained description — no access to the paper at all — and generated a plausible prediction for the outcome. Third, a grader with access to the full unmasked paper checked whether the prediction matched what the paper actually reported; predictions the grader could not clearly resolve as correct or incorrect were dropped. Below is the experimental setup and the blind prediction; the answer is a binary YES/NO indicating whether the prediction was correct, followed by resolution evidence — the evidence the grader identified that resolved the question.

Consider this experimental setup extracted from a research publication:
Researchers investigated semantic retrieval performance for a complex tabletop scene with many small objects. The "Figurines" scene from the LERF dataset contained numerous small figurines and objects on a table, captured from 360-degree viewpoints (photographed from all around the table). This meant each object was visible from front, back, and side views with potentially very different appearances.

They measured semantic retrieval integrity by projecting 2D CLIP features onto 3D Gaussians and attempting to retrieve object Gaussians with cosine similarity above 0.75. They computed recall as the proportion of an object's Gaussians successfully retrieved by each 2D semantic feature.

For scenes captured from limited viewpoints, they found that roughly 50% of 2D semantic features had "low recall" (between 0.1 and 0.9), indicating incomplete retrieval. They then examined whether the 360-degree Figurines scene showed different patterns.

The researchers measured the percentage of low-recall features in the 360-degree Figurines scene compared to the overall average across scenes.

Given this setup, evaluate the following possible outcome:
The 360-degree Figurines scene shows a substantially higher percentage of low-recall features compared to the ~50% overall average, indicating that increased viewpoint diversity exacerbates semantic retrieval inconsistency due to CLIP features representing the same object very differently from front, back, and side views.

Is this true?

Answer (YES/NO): YES